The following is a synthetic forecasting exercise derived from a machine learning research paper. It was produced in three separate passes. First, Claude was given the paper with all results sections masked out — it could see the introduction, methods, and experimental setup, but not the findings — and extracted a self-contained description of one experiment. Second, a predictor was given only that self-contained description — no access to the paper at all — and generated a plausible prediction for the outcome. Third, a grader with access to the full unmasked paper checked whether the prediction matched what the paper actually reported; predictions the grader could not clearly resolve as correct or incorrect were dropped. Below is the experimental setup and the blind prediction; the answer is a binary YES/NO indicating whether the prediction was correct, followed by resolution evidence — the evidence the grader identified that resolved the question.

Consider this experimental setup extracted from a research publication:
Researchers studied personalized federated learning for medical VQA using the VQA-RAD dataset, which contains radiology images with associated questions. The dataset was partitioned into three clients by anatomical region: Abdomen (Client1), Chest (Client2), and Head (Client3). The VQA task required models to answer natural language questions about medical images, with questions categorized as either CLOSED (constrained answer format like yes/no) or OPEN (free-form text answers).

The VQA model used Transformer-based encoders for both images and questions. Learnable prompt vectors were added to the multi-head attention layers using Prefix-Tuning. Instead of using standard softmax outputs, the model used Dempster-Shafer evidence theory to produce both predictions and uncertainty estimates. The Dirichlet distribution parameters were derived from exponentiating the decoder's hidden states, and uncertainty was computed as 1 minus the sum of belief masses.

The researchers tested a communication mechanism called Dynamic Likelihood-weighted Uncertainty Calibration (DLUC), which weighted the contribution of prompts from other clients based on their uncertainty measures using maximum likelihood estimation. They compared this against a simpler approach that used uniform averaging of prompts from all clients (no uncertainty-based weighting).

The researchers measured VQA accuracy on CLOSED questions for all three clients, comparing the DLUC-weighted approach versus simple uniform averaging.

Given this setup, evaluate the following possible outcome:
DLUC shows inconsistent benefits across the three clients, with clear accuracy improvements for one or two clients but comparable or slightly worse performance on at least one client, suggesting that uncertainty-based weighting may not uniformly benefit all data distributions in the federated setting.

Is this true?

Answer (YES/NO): NO